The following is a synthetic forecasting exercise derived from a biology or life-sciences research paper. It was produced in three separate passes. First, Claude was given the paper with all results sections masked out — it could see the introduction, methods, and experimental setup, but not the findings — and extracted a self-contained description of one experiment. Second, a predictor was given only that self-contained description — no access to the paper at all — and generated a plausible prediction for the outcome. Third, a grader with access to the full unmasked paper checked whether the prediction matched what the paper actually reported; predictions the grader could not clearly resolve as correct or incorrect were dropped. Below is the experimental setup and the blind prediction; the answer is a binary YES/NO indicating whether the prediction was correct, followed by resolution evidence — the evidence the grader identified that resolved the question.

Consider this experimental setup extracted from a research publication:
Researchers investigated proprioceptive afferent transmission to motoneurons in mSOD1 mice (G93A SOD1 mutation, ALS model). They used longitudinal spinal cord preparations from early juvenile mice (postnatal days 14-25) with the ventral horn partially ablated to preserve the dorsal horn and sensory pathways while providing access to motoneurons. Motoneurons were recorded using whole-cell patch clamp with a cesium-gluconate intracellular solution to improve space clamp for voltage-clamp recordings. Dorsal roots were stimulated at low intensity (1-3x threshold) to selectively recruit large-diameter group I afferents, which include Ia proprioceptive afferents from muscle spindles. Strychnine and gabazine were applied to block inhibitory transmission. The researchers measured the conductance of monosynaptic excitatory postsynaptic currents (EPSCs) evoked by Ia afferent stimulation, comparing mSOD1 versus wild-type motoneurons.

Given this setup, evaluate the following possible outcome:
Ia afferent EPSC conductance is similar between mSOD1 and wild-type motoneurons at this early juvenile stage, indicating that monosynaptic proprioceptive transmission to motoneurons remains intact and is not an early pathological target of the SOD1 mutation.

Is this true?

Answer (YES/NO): NO